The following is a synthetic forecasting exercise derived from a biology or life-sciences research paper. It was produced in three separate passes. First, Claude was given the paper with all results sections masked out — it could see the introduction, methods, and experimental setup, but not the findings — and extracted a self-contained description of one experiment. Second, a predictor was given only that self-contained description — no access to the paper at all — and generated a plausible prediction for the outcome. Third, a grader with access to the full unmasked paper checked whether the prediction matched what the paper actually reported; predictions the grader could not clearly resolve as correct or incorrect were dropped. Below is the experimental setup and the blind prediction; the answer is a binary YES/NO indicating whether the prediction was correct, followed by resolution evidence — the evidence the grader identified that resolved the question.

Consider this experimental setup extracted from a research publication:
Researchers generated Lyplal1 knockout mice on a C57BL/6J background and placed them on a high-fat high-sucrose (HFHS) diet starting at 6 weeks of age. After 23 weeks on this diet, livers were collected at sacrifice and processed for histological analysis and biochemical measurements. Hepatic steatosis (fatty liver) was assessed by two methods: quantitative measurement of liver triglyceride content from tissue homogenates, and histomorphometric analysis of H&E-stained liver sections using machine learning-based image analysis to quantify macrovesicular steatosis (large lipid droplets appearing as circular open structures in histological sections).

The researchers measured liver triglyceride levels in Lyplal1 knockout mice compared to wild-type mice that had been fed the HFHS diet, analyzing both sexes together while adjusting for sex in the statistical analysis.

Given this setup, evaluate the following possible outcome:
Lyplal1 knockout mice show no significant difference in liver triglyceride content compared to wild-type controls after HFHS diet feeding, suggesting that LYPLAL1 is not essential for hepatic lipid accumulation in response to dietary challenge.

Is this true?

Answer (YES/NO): NO